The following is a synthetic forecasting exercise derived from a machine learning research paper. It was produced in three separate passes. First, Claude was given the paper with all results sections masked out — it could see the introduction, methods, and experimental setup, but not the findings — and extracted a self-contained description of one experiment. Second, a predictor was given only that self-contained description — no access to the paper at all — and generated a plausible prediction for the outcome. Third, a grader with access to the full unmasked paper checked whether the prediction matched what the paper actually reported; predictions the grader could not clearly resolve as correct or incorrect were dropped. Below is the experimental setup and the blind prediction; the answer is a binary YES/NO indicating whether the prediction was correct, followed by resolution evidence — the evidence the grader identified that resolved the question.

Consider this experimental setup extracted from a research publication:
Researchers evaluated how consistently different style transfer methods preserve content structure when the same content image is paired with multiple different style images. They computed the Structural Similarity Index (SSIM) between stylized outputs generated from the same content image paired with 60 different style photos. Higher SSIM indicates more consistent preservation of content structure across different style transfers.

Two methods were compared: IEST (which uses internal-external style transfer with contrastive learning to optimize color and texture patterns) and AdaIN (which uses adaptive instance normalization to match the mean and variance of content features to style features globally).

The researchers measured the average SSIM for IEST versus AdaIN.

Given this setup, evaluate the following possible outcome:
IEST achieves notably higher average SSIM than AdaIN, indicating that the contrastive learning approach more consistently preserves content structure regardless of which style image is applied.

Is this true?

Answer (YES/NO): YES